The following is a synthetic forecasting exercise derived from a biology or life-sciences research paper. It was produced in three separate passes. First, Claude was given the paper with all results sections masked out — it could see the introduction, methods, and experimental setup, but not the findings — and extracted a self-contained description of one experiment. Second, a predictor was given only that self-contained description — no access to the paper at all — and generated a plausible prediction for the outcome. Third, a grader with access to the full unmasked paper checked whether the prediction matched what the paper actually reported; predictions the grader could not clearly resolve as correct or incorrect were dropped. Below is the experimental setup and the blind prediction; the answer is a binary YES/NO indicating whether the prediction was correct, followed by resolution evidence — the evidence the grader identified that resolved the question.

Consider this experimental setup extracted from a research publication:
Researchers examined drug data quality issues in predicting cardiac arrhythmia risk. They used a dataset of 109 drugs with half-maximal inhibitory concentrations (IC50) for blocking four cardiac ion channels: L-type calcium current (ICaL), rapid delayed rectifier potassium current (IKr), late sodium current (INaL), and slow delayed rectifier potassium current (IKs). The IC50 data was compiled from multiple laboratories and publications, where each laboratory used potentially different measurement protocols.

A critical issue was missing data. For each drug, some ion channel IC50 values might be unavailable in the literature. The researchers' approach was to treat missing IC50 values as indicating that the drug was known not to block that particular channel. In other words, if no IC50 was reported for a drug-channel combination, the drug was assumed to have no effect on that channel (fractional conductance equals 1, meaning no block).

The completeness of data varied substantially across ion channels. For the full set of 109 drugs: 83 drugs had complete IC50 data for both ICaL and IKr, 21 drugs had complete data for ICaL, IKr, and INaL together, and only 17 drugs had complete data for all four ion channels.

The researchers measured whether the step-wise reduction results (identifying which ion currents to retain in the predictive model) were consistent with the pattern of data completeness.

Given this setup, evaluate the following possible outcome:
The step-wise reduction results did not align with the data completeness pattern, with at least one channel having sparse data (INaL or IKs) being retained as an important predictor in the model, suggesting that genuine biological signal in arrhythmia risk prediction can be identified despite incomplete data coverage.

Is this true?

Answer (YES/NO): NO